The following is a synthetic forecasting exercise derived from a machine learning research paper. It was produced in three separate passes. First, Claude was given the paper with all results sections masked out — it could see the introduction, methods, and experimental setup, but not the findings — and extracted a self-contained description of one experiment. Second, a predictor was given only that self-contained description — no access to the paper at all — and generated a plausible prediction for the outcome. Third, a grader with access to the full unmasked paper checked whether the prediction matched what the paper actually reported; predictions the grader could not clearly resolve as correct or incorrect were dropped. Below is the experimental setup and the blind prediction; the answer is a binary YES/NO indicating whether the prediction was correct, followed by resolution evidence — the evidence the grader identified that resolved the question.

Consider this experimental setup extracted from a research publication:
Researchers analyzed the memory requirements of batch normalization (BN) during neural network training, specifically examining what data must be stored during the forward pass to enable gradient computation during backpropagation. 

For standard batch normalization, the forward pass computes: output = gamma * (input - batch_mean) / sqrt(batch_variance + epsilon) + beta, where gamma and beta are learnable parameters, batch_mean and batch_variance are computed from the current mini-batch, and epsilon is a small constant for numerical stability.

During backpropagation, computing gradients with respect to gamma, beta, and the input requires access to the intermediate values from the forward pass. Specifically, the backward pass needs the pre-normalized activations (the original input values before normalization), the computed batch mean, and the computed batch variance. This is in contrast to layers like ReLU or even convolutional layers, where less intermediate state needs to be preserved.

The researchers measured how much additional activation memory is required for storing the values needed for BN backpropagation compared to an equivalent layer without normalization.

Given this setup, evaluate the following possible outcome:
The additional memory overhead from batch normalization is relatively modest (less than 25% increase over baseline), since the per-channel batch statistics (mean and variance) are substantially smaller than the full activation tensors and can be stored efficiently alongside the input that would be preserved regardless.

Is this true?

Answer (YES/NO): NO